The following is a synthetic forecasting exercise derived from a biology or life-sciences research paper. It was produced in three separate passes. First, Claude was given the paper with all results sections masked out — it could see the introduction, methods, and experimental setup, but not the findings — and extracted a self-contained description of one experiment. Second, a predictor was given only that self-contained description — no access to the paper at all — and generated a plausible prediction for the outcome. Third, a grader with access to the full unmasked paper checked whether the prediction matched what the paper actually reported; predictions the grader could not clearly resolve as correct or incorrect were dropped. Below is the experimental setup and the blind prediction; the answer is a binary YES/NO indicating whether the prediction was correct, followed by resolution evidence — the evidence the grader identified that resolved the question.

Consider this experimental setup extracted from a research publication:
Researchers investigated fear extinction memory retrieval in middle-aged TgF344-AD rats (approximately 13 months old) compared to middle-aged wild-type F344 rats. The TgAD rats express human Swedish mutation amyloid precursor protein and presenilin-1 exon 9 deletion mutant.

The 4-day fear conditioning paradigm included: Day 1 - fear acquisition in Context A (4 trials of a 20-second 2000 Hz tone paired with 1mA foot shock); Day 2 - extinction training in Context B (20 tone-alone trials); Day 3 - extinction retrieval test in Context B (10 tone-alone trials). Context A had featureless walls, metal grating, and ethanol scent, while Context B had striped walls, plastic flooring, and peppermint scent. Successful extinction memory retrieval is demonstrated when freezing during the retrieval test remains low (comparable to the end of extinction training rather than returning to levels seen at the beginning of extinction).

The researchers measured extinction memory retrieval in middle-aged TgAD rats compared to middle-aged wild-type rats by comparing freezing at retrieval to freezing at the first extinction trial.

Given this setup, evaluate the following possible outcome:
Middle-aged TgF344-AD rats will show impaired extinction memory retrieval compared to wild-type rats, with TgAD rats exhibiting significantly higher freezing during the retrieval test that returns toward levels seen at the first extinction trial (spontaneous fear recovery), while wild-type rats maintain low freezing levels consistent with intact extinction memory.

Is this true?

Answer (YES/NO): NO